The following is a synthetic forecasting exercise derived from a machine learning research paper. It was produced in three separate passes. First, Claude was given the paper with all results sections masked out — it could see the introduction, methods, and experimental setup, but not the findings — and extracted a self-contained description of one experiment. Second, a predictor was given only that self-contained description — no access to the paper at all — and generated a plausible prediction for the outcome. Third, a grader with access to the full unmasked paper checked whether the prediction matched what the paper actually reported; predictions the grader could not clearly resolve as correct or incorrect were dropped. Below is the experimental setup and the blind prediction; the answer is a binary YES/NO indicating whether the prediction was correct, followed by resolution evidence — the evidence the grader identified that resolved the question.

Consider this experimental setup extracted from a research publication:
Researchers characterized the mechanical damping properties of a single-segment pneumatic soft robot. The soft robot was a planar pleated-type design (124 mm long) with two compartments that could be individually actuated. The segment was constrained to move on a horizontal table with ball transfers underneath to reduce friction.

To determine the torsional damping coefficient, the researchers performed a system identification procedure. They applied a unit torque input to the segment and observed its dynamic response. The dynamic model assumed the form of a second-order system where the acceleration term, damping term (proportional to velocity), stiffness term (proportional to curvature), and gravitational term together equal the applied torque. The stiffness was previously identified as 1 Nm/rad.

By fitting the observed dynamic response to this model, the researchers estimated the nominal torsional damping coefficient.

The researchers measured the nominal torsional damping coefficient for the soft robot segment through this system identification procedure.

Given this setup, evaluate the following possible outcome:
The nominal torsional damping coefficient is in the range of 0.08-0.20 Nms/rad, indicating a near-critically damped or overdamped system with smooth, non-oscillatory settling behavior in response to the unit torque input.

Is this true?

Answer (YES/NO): YES